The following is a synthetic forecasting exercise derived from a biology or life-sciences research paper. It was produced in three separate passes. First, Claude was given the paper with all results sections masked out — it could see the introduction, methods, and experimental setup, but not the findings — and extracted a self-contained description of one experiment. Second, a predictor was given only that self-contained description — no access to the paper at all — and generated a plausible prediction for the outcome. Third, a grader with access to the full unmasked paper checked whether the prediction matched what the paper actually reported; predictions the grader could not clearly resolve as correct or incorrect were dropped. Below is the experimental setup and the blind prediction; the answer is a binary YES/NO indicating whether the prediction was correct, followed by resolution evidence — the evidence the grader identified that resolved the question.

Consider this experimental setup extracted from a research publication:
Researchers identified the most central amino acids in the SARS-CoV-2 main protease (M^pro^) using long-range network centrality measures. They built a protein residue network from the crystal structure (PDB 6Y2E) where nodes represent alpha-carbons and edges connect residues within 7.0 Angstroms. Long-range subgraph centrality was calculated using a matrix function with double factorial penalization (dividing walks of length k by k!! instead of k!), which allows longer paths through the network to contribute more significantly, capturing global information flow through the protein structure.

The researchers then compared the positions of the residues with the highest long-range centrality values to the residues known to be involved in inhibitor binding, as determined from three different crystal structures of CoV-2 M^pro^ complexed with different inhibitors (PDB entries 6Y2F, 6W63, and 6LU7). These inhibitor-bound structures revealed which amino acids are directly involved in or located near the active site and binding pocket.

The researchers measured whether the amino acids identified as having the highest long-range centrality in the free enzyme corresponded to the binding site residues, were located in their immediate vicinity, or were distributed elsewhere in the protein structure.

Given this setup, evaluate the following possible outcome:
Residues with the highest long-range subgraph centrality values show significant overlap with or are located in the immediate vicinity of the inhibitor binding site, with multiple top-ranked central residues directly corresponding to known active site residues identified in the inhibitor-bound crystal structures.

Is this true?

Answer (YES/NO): YES